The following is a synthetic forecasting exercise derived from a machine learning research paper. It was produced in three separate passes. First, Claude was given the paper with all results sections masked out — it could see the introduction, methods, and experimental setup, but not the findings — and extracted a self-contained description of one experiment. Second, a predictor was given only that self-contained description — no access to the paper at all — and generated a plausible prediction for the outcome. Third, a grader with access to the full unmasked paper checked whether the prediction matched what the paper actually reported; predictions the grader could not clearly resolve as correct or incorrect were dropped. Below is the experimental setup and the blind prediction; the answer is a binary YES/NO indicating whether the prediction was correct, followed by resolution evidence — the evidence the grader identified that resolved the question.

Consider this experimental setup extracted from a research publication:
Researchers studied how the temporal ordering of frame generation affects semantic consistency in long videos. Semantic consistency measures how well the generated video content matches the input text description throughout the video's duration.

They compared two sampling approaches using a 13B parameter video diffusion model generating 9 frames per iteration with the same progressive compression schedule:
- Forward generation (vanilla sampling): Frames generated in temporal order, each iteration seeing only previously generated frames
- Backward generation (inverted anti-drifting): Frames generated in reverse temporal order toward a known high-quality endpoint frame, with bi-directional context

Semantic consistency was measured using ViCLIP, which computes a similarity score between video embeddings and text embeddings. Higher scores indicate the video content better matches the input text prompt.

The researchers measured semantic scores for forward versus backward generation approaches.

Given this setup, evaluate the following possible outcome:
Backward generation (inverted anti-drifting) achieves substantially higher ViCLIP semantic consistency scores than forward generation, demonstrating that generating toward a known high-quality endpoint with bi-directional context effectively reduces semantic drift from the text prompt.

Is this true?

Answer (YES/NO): YES